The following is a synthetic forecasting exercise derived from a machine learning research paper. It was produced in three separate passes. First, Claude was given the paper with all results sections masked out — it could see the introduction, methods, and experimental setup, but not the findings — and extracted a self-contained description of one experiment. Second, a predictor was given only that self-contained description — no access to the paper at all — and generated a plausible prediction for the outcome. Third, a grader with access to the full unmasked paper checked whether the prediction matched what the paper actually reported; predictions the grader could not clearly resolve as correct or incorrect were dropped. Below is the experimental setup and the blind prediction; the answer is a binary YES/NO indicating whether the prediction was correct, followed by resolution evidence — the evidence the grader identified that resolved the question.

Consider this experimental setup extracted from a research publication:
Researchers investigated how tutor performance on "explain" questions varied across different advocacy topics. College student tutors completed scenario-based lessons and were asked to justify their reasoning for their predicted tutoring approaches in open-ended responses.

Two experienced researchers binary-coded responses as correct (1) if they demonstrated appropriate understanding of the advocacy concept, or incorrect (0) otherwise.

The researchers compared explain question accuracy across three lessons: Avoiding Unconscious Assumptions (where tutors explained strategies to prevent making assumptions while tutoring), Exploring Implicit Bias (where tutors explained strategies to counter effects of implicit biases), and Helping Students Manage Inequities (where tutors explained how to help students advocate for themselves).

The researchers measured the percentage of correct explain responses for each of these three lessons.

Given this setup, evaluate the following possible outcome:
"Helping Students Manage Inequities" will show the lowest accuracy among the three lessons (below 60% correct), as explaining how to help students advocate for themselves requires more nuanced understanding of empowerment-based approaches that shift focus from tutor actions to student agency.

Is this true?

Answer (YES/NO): YES